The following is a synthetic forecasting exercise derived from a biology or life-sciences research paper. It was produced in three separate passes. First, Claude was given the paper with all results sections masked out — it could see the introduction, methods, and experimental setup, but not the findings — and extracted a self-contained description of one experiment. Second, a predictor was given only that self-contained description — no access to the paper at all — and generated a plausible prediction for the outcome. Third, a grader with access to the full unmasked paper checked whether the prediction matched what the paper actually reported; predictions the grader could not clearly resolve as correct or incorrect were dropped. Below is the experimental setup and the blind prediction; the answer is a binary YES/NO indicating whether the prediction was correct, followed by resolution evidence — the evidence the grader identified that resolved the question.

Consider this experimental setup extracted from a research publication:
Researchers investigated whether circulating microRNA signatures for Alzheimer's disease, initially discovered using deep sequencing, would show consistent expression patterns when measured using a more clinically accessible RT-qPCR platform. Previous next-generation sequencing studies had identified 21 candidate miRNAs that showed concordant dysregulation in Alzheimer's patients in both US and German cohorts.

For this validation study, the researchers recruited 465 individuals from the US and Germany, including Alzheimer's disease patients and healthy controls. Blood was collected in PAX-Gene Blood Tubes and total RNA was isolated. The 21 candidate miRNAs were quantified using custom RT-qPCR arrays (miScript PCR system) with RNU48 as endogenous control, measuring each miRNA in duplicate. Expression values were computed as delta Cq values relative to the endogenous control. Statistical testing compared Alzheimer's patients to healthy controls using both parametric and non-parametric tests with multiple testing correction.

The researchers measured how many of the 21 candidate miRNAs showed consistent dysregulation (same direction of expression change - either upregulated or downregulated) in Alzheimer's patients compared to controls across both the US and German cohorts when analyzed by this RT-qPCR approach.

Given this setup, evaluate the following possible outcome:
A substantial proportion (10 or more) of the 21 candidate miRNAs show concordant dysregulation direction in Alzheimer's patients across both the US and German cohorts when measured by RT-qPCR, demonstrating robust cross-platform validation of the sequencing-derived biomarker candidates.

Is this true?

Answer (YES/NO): YES